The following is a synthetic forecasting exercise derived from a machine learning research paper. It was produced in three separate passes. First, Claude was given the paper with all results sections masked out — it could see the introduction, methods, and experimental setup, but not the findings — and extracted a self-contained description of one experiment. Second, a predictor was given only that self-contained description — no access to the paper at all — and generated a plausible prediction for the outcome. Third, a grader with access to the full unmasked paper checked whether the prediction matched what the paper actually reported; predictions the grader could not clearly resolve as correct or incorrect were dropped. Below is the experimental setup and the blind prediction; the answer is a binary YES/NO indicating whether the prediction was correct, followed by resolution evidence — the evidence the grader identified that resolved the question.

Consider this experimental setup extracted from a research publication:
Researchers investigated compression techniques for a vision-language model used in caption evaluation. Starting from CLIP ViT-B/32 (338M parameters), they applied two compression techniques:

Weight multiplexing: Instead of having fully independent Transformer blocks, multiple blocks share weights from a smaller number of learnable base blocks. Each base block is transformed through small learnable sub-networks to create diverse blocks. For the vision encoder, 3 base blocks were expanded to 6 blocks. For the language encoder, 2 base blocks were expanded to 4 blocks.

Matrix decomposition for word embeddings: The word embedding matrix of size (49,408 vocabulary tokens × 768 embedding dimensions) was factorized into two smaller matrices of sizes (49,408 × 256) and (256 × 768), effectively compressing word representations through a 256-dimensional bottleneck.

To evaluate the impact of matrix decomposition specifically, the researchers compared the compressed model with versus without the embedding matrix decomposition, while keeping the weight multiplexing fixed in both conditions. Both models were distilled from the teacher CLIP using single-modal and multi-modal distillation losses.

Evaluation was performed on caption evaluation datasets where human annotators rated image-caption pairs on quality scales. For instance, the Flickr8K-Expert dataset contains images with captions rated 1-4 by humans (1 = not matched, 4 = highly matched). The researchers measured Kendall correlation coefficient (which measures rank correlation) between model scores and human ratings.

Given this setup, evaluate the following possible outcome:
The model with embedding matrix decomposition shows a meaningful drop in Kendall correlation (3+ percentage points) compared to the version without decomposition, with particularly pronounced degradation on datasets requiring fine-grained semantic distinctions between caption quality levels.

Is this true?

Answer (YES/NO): NO